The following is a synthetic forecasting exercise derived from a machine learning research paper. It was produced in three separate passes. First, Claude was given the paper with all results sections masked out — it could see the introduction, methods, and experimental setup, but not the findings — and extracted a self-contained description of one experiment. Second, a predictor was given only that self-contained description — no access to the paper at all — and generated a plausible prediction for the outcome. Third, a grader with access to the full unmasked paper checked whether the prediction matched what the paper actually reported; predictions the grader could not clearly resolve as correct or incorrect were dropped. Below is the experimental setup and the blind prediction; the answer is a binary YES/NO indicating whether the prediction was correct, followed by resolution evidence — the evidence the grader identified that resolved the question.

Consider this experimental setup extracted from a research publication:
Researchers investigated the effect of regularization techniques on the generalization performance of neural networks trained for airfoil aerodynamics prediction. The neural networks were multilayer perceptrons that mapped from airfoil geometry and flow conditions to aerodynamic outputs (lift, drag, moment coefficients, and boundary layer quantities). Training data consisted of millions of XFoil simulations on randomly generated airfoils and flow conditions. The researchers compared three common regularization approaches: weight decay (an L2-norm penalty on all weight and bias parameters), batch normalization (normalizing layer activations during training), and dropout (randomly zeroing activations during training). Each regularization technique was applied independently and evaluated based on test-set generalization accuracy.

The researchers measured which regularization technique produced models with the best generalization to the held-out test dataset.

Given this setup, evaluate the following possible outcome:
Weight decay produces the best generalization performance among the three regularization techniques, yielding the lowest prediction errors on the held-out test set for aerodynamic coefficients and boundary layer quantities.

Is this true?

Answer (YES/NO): YES